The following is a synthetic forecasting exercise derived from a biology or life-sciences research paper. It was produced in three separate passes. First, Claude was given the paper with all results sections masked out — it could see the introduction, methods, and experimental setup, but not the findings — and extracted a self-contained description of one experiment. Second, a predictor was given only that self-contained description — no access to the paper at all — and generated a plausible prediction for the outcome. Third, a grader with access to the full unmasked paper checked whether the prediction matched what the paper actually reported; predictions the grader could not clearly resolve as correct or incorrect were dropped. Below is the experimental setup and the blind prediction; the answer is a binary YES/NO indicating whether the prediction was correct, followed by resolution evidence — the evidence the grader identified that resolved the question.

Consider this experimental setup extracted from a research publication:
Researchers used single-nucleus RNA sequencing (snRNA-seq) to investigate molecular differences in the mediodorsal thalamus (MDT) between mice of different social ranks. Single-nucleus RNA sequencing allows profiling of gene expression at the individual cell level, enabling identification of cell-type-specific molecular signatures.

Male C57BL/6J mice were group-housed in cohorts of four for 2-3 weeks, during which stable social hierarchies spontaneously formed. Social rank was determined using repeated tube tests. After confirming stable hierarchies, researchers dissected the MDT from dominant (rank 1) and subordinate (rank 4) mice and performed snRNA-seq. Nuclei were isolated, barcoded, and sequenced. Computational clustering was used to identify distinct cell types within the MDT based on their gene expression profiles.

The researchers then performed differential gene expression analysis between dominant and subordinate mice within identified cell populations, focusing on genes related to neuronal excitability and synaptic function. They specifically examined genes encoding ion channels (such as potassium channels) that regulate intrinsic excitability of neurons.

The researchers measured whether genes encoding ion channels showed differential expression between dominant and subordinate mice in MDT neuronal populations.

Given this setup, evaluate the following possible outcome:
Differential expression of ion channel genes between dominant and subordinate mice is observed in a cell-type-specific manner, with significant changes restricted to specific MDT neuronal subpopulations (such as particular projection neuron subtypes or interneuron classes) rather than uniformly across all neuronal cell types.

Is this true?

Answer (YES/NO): YES